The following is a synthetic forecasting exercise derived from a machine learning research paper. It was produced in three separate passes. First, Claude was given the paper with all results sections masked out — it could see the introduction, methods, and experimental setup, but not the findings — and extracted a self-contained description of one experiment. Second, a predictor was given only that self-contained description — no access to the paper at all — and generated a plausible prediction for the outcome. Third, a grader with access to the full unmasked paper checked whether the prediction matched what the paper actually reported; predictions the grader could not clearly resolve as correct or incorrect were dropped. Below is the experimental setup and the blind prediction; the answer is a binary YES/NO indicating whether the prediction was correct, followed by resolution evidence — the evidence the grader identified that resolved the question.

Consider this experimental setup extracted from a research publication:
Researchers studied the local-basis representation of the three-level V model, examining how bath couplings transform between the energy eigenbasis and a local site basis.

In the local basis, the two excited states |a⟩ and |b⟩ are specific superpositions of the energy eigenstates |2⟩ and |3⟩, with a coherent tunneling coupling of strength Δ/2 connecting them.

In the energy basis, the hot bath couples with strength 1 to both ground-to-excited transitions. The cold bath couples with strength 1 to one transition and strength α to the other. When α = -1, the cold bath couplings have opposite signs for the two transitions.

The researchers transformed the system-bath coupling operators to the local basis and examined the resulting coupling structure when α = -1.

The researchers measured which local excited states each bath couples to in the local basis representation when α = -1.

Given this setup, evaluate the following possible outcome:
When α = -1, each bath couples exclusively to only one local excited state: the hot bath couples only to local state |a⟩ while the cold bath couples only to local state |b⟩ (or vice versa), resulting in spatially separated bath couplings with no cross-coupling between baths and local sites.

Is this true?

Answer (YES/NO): YES